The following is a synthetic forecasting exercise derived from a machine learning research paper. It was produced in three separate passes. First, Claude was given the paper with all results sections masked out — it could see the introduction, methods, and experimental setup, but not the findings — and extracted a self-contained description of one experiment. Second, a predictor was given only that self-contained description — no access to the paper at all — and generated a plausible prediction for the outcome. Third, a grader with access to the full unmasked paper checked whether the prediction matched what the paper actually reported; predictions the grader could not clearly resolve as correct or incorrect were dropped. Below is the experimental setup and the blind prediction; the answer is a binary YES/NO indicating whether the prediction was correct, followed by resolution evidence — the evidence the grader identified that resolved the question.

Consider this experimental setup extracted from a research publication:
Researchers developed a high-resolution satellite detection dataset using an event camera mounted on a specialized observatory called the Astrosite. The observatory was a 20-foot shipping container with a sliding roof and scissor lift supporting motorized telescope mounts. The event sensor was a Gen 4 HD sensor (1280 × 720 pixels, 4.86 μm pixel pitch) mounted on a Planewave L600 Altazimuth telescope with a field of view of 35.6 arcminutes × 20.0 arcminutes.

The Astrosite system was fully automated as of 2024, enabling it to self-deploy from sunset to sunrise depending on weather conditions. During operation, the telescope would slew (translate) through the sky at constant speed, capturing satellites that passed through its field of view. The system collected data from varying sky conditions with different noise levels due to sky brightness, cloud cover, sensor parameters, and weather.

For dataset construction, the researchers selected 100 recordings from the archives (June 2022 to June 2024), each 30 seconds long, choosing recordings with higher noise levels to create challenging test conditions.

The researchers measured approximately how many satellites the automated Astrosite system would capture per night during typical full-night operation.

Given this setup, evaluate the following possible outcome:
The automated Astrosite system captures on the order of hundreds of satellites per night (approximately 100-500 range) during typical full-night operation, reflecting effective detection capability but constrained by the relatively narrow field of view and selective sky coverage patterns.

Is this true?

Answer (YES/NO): NO